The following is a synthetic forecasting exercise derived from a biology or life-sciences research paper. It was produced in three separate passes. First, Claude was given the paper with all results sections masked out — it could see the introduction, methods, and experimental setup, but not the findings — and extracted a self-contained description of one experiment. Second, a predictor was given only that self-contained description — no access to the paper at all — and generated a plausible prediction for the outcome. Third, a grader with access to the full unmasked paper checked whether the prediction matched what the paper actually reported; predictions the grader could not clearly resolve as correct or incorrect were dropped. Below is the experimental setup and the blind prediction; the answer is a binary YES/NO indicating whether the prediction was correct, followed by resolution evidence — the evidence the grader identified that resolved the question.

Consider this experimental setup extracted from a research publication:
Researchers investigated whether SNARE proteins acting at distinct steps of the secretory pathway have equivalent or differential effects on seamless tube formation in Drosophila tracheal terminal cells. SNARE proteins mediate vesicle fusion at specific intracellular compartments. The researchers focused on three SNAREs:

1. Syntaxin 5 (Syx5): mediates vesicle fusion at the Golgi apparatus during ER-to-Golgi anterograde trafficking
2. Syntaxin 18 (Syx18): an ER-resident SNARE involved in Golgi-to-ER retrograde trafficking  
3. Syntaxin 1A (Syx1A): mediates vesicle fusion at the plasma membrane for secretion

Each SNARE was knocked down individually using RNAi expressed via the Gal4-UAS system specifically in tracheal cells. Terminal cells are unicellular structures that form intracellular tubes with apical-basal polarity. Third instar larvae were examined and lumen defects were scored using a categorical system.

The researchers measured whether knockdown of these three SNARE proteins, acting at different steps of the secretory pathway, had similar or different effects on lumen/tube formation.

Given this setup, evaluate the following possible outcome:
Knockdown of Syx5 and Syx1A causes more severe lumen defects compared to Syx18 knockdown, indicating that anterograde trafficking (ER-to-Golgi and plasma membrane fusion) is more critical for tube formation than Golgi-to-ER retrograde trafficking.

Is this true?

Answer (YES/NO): YES